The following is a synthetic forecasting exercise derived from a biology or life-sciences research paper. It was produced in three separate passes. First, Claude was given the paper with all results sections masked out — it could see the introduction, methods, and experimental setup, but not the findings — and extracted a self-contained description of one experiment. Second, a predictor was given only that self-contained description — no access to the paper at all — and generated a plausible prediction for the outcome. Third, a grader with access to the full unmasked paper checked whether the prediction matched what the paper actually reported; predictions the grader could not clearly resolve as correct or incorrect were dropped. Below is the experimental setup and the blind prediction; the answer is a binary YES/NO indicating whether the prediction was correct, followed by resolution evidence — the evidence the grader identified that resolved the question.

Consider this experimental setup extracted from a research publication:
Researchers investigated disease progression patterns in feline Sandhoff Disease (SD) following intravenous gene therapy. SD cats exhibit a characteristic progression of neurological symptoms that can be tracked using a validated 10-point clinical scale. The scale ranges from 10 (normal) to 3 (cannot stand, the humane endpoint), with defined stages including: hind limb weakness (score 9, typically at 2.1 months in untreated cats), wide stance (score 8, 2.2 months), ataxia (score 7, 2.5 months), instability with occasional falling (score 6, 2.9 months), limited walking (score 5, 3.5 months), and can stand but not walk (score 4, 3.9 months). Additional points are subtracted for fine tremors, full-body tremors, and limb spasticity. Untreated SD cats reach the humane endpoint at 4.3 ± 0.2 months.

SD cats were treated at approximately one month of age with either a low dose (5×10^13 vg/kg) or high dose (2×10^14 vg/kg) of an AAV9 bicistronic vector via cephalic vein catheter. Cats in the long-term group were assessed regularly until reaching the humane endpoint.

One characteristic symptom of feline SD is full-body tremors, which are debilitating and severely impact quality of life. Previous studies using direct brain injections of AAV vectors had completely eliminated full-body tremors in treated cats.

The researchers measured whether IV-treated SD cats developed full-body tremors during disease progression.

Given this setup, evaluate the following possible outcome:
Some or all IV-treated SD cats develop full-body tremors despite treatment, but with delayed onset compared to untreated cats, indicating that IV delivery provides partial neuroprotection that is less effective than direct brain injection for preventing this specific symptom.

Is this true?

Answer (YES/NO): NO